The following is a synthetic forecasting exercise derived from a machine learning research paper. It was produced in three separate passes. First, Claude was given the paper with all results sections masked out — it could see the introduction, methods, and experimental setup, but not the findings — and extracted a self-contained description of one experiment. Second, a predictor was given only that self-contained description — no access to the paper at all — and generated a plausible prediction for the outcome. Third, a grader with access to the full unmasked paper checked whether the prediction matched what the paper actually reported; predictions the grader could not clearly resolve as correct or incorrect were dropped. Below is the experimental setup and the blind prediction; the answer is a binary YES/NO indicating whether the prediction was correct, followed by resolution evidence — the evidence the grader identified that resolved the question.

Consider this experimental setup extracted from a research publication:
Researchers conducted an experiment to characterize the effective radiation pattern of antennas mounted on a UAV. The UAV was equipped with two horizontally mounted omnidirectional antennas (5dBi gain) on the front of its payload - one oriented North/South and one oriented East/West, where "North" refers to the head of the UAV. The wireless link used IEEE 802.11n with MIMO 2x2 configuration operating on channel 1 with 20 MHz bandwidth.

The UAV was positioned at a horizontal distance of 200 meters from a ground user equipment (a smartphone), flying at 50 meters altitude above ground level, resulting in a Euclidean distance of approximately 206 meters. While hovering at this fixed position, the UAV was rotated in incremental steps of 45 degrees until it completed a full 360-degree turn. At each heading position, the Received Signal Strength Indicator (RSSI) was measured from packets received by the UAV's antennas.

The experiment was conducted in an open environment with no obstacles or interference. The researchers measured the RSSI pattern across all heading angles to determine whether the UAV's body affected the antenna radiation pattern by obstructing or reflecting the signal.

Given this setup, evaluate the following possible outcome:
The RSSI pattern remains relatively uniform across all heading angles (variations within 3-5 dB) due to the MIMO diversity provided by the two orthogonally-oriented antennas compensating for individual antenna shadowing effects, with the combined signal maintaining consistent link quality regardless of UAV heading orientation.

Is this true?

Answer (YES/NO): NO